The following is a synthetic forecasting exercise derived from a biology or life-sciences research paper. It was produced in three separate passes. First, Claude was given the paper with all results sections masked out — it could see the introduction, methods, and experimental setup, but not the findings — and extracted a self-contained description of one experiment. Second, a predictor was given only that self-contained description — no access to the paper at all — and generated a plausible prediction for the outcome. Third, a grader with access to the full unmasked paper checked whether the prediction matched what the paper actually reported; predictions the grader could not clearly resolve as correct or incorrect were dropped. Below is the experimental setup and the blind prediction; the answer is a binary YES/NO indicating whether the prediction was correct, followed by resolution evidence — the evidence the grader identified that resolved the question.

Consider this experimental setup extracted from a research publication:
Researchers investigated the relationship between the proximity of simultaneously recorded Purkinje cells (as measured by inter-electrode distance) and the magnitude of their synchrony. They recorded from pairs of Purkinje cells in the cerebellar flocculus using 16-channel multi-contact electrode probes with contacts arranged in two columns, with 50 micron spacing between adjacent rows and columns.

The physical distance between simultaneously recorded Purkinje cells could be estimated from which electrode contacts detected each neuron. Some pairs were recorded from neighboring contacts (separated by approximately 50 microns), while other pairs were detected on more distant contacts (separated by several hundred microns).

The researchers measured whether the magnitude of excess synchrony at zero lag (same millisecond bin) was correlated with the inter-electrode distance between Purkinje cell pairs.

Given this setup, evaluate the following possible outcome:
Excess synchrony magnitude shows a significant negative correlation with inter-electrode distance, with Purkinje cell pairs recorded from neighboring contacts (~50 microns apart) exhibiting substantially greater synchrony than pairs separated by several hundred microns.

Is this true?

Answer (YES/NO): YES